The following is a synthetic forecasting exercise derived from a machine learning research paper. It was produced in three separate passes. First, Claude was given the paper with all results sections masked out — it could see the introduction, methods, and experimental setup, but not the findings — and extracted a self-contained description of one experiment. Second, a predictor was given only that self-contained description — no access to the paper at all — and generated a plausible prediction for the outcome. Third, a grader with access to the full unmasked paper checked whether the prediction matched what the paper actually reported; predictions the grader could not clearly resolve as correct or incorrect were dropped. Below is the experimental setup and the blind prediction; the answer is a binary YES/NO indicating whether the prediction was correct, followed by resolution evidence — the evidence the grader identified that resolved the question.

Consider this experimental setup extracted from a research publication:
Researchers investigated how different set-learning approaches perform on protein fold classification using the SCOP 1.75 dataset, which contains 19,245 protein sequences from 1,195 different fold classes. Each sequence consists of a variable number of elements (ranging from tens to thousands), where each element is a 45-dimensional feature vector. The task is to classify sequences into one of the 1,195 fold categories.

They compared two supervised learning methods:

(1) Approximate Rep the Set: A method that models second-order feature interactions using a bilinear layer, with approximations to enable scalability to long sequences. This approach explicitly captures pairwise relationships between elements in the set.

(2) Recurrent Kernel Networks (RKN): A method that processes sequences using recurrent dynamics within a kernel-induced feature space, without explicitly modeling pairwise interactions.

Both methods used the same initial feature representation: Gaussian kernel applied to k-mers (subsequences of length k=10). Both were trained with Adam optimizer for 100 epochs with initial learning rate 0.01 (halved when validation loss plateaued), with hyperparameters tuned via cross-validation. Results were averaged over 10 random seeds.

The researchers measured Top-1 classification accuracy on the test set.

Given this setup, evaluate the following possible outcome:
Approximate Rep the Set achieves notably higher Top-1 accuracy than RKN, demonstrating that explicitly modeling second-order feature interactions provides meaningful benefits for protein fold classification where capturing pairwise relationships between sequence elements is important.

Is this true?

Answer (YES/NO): NO